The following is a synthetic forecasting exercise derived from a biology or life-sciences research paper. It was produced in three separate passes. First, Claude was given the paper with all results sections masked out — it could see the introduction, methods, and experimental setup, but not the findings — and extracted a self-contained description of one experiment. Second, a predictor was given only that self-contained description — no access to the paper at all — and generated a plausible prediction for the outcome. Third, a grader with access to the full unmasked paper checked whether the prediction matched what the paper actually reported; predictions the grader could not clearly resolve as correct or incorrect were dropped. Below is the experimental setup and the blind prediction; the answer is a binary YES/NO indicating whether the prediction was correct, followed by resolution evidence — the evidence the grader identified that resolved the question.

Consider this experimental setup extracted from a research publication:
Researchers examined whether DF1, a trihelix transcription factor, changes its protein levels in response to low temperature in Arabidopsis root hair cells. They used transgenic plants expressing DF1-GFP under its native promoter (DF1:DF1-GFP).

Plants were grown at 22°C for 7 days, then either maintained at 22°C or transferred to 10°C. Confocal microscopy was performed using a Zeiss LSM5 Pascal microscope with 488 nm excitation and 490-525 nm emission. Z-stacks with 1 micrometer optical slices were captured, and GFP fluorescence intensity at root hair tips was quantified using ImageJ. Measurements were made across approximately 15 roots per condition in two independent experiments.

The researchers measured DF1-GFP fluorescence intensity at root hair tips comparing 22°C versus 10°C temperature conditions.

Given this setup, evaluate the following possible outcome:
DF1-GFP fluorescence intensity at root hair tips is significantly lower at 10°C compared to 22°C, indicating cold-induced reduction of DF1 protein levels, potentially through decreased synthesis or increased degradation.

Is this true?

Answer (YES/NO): NO